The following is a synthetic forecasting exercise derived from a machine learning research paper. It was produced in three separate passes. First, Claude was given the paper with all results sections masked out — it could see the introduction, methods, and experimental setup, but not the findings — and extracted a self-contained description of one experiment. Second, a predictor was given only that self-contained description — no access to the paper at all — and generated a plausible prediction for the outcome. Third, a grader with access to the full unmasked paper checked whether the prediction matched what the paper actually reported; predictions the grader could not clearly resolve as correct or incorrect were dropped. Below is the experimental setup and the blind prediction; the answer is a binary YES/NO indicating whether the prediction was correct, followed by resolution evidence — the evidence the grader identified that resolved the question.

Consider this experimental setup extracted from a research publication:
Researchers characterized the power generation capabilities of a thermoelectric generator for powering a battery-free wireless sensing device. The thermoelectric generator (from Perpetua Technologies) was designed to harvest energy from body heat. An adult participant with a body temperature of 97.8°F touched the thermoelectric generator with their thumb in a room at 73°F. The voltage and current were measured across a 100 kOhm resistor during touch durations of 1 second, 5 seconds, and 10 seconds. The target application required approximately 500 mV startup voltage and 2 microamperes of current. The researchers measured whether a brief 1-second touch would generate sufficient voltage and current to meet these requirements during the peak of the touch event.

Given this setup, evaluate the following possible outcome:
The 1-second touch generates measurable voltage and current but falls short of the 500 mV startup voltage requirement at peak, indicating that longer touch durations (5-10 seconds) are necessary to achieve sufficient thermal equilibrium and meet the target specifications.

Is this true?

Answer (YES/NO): NO